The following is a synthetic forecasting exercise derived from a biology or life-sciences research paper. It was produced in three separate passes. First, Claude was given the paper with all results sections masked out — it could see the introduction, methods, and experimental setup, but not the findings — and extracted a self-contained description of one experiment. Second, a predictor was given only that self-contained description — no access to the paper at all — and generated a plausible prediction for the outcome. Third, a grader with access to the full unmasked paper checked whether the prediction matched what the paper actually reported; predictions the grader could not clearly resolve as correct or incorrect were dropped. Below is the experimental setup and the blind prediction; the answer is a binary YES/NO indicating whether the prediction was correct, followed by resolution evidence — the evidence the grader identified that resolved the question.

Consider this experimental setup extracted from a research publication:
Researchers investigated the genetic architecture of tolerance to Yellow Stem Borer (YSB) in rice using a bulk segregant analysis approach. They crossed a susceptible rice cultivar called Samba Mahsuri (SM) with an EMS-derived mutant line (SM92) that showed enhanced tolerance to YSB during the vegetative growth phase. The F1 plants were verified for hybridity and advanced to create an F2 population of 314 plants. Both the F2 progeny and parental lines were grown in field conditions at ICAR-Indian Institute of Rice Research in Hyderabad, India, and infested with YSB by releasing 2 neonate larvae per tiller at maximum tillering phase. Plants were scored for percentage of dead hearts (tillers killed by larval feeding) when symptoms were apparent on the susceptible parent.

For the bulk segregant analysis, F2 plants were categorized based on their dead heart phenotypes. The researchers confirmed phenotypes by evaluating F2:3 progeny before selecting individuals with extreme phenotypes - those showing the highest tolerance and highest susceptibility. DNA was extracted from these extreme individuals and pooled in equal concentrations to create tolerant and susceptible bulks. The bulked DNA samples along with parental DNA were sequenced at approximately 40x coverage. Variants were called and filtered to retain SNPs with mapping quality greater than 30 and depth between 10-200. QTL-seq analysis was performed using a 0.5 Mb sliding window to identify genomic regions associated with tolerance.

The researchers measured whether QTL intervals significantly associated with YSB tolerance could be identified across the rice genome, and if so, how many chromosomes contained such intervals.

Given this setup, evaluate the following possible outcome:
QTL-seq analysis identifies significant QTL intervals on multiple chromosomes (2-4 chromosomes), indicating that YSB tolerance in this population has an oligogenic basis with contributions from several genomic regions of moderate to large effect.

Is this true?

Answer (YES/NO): NO